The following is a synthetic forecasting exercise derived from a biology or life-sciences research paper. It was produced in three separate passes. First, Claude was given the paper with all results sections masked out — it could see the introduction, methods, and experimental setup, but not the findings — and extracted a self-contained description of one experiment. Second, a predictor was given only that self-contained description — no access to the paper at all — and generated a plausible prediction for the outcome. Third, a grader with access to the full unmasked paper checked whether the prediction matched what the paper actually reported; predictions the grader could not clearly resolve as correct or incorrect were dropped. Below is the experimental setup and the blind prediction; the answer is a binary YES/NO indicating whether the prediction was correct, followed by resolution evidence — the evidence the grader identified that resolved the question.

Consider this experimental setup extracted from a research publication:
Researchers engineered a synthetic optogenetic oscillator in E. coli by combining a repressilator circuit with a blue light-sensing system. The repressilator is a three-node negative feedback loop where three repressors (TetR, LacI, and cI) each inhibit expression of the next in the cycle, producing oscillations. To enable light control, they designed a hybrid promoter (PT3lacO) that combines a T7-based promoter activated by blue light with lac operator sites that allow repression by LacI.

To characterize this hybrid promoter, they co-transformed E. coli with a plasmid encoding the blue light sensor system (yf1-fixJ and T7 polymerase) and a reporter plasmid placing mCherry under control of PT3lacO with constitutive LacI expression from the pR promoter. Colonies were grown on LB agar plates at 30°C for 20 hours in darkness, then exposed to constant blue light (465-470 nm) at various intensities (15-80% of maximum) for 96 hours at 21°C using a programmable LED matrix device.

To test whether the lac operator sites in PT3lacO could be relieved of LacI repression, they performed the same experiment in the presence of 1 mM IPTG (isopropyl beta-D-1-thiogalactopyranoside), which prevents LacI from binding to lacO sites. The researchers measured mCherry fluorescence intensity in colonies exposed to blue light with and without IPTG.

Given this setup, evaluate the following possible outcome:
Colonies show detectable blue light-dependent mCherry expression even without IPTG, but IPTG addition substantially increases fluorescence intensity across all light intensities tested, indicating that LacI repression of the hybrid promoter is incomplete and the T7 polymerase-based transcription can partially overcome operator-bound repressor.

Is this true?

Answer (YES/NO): NO